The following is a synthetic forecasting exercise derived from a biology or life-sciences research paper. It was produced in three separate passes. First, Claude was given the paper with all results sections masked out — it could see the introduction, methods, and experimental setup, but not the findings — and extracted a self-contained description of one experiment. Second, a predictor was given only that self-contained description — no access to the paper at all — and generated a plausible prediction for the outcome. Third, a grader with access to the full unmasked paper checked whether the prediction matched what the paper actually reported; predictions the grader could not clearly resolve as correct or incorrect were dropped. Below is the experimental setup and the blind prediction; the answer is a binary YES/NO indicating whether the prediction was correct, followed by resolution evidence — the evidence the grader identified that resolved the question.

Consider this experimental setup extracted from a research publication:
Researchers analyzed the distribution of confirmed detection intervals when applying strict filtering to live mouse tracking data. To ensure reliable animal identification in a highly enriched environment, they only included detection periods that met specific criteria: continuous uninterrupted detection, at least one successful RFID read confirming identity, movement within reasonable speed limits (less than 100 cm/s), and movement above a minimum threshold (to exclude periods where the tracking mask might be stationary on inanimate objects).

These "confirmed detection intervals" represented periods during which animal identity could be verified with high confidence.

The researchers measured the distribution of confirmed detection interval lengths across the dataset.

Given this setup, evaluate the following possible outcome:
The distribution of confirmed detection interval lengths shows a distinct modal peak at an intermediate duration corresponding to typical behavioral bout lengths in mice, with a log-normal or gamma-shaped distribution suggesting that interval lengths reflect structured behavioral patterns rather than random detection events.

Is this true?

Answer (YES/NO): NO